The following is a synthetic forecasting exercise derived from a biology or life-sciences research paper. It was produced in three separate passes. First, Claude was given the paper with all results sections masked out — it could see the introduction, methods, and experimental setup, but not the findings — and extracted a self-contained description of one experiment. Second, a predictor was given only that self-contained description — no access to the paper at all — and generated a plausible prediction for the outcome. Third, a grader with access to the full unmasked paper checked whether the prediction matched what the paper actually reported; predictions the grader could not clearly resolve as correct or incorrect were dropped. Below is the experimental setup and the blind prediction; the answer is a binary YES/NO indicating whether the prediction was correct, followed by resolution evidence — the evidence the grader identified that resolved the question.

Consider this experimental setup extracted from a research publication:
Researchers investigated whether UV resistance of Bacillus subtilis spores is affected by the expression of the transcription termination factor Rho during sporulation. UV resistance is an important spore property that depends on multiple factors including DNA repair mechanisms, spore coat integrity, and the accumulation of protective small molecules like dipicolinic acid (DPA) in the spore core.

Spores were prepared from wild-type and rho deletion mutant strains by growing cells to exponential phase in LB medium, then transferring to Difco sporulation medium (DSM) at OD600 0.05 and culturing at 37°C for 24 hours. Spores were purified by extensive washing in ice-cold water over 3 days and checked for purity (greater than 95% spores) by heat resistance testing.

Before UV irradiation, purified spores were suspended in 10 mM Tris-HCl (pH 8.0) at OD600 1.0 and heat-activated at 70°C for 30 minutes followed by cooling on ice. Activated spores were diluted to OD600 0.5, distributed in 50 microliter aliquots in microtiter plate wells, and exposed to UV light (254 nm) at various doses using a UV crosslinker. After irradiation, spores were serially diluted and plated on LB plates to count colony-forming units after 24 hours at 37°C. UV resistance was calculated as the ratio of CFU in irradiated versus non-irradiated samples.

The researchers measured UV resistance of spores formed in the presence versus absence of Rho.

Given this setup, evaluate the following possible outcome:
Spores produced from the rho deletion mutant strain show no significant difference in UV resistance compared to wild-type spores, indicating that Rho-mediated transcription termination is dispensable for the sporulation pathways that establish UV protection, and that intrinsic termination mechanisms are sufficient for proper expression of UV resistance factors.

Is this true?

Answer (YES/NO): NO